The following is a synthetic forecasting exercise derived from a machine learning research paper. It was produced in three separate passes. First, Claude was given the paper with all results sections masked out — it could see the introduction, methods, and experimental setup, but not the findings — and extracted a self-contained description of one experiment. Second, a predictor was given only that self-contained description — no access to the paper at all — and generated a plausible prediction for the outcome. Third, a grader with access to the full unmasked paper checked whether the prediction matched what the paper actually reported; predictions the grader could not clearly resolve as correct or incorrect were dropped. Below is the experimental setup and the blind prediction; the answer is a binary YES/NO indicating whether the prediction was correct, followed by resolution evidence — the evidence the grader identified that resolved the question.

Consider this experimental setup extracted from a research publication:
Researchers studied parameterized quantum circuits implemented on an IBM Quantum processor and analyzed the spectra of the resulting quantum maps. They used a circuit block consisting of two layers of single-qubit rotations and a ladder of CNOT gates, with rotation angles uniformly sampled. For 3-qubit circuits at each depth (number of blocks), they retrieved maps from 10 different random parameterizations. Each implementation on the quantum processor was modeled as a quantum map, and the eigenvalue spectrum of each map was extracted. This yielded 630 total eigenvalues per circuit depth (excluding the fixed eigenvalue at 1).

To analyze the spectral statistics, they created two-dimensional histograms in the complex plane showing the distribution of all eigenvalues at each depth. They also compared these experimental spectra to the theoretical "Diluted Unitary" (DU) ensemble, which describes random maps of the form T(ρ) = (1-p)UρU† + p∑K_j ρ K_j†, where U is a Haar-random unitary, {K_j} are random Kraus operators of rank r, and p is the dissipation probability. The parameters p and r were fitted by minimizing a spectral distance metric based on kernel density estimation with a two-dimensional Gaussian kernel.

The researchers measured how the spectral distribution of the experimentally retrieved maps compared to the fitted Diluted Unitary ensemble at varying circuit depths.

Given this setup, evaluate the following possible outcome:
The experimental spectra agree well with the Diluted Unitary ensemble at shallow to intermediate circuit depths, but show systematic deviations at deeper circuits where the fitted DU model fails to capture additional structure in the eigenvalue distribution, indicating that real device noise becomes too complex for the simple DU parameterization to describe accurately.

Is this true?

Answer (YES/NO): NO